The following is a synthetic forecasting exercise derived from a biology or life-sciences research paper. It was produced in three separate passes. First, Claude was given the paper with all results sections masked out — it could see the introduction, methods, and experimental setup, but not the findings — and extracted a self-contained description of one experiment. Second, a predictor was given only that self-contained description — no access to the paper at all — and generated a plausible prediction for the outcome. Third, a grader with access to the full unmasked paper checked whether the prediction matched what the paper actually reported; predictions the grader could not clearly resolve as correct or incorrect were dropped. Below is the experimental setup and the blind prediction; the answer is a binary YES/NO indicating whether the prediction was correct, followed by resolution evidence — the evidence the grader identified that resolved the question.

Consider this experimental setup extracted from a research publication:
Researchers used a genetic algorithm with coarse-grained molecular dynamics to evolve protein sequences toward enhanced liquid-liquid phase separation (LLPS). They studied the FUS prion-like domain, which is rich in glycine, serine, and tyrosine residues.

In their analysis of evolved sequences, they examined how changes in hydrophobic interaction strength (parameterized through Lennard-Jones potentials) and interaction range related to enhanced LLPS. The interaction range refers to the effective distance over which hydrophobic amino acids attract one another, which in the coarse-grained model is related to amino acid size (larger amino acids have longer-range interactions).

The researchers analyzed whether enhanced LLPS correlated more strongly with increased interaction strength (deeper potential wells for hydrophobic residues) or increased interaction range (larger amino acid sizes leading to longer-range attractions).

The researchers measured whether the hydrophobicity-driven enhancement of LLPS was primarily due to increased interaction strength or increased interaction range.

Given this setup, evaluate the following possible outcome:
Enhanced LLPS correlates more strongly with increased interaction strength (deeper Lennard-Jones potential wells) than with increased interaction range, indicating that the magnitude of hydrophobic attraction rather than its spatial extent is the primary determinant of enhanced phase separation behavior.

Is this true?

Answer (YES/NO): NO